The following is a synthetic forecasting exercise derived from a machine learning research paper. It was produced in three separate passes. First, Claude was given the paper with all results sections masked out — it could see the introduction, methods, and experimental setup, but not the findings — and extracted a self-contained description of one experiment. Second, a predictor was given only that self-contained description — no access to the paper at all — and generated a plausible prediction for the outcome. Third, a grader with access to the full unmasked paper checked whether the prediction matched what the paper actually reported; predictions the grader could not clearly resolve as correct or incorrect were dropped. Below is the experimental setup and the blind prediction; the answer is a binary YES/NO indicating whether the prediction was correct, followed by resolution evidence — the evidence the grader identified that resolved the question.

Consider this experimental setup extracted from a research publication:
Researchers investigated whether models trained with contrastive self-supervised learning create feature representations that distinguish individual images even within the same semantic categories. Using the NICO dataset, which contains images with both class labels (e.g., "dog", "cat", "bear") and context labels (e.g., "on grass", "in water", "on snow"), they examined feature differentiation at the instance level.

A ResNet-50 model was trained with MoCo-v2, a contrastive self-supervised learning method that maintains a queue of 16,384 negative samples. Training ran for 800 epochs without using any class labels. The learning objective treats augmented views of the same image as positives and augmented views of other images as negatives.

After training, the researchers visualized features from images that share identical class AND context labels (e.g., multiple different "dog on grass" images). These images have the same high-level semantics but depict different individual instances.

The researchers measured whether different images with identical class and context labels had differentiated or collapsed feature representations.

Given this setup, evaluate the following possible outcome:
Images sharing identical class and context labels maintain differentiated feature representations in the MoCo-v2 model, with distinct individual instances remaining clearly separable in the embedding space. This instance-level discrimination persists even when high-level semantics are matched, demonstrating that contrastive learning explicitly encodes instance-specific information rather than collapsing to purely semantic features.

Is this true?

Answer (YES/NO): YES